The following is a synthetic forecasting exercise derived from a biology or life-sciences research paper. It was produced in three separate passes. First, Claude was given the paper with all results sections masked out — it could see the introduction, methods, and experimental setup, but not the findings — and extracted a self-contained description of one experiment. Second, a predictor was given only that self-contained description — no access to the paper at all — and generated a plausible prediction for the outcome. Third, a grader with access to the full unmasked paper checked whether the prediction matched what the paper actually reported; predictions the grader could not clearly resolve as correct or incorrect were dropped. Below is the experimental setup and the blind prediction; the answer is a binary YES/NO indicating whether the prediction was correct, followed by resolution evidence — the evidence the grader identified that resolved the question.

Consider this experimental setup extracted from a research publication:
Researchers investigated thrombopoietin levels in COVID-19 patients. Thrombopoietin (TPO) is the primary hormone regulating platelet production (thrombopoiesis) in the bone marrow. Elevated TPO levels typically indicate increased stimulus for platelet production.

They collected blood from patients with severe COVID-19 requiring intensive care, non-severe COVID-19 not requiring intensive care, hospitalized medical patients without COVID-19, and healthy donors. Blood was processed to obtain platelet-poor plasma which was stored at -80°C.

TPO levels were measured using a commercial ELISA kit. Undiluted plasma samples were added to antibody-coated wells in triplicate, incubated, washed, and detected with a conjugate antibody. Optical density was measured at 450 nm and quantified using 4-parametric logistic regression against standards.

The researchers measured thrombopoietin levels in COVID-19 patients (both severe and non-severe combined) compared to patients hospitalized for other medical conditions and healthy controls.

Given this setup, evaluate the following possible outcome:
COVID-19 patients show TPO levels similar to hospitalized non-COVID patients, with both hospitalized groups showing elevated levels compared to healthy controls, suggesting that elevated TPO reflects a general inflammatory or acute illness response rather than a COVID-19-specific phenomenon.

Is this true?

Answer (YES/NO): YES